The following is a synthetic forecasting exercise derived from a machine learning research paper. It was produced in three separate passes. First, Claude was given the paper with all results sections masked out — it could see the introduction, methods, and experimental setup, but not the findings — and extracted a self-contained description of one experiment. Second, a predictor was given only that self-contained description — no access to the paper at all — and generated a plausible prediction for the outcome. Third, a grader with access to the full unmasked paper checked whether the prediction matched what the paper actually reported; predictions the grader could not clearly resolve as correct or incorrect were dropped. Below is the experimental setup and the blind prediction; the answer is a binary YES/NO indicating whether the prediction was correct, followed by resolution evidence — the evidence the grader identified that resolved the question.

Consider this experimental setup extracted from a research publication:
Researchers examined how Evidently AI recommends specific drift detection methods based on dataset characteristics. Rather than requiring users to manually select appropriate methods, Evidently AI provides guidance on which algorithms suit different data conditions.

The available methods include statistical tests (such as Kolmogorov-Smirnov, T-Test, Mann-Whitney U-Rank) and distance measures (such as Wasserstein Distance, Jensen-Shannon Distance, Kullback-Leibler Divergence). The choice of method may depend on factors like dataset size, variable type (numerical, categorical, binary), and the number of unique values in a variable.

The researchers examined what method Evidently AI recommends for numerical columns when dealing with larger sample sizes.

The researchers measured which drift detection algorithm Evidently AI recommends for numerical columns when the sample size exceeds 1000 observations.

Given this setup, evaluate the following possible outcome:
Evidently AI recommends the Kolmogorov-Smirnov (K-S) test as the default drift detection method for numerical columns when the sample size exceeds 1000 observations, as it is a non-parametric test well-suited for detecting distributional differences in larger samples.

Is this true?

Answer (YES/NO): NO